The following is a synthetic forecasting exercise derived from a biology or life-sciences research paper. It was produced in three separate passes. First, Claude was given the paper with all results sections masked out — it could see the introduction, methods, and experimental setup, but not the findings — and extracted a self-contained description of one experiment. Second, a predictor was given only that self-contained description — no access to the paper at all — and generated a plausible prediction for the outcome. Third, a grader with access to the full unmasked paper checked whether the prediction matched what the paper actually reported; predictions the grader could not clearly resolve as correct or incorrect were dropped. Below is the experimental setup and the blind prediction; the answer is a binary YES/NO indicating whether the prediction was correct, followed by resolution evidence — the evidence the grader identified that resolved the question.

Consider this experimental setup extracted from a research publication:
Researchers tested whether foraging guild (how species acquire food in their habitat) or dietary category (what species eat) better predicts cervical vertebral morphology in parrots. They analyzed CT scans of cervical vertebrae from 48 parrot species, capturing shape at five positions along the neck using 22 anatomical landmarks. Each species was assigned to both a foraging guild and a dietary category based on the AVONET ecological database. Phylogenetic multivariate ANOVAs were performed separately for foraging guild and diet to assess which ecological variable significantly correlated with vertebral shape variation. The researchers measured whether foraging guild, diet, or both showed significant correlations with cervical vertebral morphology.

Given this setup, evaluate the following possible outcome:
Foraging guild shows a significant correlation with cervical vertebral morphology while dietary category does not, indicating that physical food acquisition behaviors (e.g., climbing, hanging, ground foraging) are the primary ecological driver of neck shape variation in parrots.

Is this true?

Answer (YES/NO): NO